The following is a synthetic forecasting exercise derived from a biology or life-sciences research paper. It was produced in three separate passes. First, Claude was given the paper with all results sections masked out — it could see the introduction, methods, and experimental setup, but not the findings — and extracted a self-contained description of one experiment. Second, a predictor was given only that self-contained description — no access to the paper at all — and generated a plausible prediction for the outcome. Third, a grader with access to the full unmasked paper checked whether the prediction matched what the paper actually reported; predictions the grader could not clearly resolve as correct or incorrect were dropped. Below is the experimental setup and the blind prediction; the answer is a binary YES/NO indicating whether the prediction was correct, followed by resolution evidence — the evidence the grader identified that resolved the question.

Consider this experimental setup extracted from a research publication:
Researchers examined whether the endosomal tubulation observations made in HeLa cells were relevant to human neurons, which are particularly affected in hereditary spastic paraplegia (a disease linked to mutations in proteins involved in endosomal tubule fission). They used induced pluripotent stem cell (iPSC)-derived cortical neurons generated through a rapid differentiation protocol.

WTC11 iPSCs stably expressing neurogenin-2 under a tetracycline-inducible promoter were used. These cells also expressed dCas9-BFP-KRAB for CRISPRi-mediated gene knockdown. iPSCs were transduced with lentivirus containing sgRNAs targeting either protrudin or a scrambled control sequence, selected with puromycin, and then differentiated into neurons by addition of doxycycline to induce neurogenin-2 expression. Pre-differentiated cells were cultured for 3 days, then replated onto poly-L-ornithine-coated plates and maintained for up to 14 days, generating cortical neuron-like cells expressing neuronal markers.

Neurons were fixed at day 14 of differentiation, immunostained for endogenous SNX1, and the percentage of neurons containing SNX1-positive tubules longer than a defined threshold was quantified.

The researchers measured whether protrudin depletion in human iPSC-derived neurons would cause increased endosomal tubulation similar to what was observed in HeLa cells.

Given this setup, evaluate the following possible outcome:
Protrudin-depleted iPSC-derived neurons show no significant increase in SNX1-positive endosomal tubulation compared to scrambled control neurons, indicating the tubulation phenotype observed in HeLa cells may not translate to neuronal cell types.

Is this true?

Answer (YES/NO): NO